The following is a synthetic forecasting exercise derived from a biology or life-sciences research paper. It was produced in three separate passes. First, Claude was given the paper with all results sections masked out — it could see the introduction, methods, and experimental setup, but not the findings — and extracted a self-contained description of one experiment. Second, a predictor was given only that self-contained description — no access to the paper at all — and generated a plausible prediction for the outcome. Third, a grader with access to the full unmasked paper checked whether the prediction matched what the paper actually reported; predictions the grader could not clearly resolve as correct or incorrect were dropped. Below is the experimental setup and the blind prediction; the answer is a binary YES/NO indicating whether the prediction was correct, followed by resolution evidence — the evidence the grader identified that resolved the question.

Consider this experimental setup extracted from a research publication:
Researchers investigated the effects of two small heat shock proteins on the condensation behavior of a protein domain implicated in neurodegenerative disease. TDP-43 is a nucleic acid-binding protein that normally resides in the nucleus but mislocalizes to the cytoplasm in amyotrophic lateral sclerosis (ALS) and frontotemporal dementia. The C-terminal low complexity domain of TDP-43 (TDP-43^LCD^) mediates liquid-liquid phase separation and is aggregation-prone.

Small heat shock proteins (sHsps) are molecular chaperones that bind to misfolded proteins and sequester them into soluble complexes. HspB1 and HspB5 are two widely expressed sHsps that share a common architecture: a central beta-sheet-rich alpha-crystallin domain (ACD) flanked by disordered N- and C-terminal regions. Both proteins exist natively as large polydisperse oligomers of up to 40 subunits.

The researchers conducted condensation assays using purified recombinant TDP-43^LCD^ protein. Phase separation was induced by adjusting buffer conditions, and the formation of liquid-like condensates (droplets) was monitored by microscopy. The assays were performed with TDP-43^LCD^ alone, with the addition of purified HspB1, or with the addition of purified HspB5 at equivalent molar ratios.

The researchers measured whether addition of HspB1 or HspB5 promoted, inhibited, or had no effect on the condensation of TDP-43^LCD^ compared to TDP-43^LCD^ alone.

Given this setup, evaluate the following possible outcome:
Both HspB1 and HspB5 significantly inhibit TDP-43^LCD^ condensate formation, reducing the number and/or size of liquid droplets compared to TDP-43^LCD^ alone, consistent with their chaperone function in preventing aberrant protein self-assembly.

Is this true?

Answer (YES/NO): NO